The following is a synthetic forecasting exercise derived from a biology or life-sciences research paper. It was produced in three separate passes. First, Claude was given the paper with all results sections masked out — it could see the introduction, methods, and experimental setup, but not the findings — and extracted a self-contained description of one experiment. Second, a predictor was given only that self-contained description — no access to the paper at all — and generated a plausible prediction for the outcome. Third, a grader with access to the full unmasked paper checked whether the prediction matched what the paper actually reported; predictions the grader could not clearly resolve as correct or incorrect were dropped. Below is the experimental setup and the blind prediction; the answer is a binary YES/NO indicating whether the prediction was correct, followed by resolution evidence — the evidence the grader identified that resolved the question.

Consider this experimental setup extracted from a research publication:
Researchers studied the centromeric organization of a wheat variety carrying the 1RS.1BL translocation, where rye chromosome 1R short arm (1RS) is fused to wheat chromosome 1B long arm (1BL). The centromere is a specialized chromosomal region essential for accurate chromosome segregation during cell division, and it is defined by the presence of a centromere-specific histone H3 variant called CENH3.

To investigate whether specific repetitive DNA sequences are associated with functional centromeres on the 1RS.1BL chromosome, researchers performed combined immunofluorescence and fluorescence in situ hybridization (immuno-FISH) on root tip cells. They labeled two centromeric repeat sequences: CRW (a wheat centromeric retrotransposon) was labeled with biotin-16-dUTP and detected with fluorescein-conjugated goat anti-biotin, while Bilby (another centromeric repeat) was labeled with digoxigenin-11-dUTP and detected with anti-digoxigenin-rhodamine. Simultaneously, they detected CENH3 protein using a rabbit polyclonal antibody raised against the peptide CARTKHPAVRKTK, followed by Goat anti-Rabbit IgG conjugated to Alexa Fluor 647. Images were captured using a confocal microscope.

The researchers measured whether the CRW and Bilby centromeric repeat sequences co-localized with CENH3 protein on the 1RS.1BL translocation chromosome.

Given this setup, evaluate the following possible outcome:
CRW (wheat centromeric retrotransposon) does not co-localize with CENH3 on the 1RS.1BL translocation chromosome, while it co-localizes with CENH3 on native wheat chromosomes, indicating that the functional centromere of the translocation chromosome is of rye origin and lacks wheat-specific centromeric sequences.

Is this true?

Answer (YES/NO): YES